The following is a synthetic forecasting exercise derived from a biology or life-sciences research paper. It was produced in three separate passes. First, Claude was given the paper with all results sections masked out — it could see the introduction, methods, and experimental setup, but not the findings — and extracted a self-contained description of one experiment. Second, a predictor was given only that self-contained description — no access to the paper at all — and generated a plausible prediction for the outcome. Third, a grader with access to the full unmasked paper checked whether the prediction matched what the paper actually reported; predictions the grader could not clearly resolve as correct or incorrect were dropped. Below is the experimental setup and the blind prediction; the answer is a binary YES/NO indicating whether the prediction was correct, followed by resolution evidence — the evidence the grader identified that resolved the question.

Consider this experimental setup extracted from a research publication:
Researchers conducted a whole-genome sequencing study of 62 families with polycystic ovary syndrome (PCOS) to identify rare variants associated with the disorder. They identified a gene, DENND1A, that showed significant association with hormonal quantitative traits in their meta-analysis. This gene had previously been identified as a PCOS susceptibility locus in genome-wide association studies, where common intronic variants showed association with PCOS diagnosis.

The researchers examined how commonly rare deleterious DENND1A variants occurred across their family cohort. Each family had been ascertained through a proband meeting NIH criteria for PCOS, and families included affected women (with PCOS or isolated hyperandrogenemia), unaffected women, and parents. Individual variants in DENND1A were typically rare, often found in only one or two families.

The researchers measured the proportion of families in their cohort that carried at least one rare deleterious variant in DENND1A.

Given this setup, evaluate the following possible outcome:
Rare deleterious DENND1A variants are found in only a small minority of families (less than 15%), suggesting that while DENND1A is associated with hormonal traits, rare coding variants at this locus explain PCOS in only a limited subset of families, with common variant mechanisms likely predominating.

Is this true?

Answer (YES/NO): NO